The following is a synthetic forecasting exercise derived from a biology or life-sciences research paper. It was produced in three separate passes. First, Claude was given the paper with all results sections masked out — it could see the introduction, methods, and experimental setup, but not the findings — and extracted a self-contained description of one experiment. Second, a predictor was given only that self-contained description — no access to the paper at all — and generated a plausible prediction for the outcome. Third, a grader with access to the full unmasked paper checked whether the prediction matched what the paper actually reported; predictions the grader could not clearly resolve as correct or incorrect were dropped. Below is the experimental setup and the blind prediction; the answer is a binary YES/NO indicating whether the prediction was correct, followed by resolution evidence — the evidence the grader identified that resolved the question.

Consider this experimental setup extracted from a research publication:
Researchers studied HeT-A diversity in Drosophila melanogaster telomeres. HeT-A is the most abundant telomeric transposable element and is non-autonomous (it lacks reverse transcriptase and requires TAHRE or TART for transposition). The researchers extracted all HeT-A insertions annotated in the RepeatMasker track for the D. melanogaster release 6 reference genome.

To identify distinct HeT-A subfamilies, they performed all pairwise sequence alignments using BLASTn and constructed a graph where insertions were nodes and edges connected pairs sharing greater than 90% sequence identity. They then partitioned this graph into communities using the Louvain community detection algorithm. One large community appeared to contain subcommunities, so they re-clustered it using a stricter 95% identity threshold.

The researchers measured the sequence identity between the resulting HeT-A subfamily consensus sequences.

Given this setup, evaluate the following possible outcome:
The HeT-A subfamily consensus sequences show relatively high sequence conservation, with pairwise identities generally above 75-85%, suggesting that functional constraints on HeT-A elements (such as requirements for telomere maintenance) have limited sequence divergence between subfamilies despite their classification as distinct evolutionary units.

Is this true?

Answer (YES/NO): NO